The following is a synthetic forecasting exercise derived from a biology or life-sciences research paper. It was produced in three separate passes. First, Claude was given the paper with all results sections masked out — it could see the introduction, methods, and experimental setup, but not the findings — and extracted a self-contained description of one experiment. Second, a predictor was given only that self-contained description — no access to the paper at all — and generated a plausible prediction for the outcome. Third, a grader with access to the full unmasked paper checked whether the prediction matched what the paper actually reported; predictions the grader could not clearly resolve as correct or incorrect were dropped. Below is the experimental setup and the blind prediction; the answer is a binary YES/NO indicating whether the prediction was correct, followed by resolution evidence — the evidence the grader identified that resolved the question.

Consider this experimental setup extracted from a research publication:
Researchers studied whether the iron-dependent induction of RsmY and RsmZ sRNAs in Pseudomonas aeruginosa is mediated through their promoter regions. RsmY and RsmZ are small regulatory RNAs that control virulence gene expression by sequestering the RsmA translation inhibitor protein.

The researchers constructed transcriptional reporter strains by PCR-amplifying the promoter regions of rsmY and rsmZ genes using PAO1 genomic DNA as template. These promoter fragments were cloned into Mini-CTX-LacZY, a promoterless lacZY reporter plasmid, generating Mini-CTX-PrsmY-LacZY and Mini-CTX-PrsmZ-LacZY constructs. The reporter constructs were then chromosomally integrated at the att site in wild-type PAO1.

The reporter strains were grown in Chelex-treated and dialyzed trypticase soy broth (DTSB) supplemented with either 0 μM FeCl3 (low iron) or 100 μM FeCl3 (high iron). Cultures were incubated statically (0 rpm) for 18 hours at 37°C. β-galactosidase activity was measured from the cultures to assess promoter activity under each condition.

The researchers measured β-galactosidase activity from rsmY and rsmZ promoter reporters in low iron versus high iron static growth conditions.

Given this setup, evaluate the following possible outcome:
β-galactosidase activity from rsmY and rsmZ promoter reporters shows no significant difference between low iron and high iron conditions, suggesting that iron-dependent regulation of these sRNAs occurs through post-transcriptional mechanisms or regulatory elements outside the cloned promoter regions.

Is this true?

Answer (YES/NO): NO